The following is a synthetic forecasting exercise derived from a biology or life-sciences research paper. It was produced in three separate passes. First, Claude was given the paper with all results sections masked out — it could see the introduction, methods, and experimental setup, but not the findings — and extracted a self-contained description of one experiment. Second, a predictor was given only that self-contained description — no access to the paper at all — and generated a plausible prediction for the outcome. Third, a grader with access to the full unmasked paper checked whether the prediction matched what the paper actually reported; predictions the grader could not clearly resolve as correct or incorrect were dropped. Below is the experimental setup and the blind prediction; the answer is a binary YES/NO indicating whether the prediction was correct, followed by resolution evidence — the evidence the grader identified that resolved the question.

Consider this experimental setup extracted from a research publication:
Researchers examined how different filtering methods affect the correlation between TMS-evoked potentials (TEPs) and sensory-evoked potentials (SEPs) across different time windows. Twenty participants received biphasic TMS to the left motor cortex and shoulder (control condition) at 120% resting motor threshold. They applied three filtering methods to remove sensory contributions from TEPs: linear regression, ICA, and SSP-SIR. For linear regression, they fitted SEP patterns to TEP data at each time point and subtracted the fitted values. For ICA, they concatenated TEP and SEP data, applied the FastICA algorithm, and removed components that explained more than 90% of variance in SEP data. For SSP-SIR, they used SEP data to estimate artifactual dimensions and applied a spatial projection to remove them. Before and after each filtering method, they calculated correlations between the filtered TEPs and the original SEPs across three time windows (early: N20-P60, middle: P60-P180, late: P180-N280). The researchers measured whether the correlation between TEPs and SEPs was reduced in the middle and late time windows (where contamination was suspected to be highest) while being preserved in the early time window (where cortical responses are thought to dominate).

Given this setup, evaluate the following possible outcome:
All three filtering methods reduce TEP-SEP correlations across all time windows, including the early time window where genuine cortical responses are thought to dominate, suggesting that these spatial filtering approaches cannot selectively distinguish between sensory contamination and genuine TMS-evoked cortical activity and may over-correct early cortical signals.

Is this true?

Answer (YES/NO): NO